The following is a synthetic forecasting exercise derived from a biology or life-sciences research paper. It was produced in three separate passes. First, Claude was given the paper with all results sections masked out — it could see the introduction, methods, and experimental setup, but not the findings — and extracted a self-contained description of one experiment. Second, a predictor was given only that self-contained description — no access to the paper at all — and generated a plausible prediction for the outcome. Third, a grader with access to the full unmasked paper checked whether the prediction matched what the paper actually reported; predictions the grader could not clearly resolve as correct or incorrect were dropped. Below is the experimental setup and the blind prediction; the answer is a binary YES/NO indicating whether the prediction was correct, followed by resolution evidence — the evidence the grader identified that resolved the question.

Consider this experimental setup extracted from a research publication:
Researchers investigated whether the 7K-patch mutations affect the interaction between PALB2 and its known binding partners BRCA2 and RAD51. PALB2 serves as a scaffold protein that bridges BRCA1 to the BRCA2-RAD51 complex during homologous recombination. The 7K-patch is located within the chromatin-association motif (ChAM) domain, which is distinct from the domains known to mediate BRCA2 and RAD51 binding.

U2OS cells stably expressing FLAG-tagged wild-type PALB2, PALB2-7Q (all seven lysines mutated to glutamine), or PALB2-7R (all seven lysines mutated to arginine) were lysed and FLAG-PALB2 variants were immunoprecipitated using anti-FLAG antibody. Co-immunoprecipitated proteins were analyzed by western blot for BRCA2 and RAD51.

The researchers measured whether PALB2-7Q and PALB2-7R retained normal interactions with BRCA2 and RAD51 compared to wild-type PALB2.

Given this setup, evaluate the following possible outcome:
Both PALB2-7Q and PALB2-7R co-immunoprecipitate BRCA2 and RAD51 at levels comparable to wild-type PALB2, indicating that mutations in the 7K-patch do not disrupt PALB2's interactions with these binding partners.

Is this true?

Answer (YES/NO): YES